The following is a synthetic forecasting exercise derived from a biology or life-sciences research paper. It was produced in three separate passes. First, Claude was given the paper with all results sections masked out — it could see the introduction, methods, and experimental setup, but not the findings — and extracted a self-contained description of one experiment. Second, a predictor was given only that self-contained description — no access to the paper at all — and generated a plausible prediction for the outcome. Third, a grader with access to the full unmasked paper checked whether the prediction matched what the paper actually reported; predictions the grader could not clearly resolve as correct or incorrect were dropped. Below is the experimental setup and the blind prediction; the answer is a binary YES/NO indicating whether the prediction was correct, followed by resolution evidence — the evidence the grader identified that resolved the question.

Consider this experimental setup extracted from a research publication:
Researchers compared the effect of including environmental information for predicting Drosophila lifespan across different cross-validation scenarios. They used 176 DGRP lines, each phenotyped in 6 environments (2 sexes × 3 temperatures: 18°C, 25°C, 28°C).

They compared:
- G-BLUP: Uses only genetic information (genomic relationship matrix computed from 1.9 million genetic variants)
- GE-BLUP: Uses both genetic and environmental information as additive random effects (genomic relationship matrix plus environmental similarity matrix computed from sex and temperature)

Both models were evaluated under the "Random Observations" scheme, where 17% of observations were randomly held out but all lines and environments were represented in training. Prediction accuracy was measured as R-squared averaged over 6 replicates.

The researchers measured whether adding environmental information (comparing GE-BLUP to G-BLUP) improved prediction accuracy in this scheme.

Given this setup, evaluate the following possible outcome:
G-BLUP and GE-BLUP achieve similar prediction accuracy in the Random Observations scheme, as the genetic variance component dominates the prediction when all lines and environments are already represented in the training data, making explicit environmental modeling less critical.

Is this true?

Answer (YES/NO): NO